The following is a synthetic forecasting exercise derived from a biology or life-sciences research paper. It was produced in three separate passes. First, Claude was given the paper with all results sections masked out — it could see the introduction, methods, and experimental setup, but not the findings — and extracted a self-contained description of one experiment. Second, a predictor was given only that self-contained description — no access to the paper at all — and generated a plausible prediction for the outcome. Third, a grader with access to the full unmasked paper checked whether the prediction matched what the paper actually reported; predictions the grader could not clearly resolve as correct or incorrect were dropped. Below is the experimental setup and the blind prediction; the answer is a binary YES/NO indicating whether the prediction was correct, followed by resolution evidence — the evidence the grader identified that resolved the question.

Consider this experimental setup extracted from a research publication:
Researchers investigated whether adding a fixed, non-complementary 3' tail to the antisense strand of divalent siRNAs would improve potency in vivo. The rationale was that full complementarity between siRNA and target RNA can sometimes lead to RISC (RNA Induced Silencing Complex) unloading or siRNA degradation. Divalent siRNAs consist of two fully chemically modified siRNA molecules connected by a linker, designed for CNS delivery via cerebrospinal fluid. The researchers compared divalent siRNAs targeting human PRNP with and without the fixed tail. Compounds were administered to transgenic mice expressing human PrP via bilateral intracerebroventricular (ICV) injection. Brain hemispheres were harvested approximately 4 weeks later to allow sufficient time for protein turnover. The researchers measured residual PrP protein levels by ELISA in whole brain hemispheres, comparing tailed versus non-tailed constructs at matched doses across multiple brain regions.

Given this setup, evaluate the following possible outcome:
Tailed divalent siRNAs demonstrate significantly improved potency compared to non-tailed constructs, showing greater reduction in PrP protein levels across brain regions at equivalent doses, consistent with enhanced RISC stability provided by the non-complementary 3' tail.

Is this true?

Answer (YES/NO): YES